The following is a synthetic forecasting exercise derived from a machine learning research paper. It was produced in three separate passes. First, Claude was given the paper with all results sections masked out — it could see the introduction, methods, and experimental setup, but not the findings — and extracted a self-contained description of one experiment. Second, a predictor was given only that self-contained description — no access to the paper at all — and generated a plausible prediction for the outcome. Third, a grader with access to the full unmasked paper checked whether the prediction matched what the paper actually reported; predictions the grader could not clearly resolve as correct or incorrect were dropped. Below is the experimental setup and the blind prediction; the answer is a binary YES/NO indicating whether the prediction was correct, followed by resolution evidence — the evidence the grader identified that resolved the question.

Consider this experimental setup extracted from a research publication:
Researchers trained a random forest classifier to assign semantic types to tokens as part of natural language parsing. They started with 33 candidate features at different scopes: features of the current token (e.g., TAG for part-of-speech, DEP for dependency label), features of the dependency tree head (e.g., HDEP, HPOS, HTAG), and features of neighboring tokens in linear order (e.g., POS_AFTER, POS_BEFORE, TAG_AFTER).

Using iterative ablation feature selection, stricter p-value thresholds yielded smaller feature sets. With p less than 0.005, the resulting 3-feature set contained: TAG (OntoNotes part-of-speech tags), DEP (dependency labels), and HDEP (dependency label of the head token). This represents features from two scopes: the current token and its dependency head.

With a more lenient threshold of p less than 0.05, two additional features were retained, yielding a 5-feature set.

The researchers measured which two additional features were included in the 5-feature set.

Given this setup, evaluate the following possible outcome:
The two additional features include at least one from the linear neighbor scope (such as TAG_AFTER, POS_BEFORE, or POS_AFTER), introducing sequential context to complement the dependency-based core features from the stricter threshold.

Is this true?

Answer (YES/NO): YES